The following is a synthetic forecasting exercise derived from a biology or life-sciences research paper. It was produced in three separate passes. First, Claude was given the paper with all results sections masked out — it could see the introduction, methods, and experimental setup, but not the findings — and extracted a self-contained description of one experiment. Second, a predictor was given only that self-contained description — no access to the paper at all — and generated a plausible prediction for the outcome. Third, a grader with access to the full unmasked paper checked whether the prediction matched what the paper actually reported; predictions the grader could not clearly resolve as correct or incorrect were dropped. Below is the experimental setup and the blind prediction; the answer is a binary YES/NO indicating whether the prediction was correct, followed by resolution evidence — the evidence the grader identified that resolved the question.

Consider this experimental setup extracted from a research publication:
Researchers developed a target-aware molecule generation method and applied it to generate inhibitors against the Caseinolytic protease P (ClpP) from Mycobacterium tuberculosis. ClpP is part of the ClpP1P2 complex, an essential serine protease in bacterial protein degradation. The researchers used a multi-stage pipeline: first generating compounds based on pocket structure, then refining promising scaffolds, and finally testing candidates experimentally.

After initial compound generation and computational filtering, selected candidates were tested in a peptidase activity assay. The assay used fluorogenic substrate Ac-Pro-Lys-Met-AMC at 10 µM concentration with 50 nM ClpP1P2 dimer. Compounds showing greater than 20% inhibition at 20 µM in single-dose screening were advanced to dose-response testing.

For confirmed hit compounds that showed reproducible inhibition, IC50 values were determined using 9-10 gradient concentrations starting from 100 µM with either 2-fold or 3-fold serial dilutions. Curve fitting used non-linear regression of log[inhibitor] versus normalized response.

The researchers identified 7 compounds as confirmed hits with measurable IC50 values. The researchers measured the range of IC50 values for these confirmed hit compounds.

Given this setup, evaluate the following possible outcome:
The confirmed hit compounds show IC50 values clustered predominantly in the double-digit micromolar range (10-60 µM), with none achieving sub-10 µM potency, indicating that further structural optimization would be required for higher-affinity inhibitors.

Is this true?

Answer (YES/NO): NO